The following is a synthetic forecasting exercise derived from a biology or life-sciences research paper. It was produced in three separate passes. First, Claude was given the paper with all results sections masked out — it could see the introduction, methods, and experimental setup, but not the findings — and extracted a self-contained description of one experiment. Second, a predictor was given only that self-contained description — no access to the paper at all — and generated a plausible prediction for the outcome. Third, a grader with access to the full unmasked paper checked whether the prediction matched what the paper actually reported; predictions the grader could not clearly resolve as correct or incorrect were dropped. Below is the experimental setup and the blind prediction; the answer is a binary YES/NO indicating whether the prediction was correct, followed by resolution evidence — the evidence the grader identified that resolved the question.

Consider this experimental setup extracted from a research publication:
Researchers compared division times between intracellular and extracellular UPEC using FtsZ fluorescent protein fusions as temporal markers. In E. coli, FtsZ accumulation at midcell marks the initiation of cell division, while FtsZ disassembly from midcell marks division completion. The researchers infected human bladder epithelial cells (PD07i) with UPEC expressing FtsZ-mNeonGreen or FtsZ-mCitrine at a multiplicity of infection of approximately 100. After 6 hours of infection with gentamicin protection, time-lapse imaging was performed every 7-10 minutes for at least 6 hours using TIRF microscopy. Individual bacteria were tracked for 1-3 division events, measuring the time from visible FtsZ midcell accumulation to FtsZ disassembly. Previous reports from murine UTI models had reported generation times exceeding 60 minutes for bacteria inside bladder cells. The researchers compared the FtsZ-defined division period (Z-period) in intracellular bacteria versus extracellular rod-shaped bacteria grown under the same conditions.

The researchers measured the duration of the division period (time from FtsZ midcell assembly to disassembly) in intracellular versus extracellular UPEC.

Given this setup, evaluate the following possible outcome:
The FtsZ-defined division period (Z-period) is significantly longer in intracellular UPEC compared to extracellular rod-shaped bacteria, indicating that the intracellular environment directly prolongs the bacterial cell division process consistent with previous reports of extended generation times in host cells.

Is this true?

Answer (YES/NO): YES